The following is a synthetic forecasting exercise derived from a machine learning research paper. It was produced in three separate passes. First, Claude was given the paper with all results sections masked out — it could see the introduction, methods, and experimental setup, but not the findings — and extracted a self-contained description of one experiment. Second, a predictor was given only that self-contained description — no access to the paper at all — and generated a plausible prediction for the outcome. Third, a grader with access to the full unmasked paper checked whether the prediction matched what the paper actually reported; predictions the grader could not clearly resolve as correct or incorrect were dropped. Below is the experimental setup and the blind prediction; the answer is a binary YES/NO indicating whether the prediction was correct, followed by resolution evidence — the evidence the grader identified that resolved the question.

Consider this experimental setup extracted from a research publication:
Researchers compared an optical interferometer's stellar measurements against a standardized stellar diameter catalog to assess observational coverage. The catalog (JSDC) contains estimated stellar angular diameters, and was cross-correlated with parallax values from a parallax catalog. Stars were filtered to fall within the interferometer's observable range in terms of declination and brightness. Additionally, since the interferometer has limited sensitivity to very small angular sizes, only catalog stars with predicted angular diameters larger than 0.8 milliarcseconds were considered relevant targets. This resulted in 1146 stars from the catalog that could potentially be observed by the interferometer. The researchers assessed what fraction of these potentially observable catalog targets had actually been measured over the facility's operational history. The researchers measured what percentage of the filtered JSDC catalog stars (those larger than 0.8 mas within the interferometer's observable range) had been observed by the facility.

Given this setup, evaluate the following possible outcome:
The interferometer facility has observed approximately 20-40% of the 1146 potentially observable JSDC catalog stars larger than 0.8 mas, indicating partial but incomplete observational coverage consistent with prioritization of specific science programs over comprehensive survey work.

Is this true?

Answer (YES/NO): NO